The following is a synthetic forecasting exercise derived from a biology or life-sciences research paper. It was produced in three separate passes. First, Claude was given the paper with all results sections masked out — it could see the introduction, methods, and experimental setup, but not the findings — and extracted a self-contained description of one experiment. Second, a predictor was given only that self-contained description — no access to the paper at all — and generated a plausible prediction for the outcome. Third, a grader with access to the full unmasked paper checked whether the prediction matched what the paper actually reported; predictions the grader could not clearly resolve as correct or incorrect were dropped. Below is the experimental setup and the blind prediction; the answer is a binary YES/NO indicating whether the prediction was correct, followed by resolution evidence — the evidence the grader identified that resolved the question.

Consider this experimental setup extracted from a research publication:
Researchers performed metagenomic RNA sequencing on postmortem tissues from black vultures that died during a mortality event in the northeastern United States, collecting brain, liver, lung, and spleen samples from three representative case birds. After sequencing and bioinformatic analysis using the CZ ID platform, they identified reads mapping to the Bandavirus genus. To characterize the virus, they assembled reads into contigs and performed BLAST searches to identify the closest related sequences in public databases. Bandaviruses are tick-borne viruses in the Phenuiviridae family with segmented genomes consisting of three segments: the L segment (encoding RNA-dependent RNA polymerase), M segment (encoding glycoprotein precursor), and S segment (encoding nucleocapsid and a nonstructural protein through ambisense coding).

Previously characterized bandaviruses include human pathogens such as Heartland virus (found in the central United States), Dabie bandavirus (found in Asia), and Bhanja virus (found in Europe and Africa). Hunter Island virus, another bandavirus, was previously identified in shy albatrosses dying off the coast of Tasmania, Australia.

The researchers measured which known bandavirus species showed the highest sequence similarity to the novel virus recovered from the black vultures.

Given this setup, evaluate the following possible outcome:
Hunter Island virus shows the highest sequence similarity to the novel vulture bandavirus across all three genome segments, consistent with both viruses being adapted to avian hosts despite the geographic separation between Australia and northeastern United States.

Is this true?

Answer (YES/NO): YES